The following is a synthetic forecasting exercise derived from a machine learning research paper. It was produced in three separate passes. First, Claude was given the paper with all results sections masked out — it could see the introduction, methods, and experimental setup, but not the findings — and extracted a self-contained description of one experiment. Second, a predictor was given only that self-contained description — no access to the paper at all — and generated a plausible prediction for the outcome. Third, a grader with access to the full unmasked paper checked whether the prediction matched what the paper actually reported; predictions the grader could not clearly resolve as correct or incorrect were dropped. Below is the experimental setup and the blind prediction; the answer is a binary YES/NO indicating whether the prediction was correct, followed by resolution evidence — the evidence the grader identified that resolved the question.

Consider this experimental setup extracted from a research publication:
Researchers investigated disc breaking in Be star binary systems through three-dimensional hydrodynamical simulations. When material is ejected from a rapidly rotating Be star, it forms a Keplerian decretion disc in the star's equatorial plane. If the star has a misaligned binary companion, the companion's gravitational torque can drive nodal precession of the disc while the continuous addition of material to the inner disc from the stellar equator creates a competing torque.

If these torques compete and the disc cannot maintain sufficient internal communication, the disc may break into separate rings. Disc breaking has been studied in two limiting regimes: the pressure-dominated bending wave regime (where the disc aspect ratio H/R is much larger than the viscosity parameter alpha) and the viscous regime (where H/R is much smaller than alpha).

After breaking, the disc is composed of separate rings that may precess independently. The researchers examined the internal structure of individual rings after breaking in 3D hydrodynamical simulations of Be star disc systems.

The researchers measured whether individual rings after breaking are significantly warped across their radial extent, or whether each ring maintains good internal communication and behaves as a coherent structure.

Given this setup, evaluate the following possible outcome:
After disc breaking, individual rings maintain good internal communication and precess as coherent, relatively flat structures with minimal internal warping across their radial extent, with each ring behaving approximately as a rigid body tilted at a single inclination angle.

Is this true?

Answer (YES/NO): YES